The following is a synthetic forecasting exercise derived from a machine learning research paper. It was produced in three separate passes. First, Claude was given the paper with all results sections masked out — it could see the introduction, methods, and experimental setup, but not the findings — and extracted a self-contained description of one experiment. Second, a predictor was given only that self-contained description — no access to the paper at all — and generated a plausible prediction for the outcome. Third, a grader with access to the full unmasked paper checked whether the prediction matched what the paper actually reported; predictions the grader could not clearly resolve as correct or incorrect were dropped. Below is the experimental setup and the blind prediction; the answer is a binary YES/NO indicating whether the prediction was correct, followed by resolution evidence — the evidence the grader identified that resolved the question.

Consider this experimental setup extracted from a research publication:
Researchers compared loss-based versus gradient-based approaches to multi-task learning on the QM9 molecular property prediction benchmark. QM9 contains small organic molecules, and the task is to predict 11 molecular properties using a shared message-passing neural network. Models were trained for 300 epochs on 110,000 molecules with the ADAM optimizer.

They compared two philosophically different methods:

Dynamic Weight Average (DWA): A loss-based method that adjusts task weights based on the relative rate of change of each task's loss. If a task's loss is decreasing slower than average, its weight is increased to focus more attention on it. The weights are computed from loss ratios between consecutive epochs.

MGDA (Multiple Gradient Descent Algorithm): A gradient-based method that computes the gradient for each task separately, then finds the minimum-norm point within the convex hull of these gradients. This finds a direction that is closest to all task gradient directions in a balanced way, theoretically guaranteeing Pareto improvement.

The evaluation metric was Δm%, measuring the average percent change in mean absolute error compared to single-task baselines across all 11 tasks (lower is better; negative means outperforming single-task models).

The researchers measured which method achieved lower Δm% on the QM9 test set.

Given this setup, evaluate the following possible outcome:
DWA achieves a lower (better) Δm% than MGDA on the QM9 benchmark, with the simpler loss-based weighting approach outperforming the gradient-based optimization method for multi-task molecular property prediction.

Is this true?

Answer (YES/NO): NO